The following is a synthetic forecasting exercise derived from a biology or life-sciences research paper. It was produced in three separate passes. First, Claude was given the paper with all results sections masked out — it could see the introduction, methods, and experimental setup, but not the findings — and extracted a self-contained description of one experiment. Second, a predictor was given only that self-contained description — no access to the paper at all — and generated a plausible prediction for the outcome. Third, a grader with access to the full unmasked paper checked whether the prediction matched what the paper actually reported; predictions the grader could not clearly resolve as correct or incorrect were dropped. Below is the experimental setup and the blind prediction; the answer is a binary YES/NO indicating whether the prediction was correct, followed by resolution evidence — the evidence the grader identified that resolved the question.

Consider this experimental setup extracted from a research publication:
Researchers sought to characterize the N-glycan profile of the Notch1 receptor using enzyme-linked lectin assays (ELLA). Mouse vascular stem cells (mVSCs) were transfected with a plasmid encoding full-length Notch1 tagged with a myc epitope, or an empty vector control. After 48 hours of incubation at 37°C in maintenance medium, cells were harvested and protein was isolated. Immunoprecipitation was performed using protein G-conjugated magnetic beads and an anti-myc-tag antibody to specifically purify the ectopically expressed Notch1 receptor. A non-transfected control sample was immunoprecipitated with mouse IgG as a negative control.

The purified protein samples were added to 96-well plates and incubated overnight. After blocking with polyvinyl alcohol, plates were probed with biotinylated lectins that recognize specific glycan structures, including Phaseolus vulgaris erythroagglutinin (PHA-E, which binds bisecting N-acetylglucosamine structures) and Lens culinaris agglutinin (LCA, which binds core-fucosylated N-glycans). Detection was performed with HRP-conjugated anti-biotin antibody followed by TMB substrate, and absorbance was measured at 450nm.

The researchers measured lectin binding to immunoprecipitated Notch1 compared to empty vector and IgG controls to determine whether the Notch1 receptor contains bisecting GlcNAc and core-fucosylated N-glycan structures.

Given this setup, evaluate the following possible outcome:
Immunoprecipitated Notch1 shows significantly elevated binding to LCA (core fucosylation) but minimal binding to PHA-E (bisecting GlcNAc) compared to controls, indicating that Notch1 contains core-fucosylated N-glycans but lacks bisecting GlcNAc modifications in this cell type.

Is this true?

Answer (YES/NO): NO